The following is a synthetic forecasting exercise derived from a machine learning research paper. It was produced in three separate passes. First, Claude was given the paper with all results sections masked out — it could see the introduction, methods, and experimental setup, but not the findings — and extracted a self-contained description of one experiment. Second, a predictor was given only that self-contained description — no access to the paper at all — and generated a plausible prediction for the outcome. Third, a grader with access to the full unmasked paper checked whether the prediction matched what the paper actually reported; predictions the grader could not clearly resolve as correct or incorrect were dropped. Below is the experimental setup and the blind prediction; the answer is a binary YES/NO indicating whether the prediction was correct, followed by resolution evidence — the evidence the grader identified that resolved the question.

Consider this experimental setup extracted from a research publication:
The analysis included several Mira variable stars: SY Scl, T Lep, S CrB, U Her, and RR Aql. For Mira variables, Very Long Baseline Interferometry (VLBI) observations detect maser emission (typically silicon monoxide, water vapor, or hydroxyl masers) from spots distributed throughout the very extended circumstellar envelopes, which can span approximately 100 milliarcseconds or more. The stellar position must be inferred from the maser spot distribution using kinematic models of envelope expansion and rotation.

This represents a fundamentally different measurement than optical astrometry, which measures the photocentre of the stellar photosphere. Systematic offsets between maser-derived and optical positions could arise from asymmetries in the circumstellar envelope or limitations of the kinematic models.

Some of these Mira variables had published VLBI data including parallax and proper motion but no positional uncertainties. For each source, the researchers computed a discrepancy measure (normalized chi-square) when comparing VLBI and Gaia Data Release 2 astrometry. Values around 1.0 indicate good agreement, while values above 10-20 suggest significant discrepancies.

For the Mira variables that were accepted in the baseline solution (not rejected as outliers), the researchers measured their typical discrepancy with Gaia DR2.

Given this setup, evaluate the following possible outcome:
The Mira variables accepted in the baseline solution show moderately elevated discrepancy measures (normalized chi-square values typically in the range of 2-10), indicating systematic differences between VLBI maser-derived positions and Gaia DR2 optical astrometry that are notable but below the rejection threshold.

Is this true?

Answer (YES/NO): NO